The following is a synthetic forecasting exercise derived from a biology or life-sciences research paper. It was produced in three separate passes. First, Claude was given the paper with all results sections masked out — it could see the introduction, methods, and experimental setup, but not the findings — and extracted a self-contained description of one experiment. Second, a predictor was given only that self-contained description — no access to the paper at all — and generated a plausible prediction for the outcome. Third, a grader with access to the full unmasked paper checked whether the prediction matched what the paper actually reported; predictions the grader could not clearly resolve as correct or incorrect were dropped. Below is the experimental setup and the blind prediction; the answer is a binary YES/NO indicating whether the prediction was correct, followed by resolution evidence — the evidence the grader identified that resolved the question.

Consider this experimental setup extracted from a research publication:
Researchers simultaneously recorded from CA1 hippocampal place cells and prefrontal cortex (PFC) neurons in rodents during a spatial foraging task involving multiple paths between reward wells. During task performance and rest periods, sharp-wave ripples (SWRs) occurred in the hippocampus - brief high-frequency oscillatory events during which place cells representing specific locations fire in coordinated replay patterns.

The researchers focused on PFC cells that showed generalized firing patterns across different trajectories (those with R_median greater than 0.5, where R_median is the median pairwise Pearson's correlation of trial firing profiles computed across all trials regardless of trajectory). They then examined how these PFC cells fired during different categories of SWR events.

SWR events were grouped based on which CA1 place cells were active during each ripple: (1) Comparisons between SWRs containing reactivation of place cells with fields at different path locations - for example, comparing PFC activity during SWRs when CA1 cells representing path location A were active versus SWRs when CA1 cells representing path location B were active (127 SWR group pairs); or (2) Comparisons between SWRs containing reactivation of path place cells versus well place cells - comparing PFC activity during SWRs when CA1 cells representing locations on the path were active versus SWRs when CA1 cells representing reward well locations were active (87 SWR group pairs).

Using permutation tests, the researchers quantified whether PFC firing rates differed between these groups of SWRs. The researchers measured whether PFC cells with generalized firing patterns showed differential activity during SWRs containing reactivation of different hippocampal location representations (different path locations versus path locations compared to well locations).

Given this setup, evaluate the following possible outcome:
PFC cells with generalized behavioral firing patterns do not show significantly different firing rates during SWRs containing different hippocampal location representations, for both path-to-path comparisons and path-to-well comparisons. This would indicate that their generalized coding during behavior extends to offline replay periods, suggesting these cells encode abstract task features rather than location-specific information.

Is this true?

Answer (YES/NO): NO